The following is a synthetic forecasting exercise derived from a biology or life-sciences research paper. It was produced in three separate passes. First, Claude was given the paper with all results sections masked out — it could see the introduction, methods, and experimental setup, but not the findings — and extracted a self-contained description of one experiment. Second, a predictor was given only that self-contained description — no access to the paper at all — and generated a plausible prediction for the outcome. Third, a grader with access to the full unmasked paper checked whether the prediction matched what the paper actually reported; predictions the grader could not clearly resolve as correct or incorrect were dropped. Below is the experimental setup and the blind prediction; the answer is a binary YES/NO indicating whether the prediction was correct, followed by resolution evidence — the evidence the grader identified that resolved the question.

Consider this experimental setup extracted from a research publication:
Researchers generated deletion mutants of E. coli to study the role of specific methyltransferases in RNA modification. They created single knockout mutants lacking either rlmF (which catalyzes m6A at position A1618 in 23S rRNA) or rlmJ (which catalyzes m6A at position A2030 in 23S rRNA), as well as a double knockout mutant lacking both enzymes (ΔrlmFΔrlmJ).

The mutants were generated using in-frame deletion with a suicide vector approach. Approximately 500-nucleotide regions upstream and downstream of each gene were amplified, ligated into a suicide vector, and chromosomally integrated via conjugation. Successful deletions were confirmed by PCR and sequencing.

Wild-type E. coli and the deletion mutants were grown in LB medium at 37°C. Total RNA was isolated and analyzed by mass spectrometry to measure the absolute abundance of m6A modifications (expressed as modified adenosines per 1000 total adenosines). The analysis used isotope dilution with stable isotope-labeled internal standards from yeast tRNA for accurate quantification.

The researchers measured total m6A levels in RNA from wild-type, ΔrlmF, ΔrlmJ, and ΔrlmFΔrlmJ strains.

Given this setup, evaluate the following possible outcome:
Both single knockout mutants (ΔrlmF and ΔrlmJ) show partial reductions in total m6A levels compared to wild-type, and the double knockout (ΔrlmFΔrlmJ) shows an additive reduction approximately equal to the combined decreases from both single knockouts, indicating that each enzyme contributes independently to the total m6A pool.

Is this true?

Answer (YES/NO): YES